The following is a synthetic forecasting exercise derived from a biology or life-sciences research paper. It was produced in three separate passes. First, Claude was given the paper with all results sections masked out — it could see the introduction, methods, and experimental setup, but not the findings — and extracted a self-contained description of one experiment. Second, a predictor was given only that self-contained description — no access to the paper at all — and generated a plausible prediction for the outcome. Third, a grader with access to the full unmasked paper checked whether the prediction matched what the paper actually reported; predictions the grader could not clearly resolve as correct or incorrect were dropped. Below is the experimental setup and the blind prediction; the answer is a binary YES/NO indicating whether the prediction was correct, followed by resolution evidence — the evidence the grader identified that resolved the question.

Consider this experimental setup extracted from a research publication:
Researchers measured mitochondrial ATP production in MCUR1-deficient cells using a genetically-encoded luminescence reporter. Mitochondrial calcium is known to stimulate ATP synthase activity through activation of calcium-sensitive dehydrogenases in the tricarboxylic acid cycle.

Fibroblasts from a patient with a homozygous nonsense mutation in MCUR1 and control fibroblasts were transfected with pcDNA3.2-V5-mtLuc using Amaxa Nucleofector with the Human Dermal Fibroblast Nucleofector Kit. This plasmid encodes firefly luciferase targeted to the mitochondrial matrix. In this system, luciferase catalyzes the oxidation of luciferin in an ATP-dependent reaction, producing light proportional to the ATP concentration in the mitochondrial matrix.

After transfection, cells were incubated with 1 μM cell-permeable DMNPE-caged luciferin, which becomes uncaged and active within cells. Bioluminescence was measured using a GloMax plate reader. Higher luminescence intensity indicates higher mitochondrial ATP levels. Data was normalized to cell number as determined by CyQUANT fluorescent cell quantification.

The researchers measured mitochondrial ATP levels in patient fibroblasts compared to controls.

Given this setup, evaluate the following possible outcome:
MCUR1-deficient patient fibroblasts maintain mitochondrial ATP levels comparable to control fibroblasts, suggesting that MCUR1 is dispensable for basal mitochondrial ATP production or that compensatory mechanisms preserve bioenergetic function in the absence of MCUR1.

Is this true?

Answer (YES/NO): NO